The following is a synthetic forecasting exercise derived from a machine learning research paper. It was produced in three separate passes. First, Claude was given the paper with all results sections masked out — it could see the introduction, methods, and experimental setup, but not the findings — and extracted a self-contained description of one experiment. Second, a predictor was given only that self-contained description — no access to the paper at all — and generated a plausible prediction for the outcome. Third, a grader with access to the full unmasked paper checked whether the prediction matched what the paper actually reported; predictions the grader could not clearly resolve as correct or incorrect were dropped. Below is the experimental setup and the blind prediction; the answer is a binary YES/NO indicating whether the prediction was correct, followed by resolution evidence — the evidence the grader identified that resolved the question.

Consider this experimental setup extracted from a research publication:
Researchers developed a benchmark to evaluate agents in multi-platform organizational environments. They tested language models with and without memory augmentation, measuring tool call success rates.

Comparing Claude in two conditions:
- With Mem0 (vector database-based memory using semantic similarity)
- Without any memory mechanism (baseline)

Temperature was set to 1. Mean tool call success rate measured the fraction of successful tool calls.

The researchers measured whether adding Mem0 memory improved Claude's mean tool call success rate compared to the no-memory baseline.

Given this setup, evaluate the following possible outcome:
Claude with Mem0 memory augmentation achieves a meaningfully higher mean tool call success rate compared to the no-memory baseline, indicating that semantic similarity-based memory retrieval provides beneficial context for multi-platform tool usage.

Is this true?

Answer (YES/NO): NO